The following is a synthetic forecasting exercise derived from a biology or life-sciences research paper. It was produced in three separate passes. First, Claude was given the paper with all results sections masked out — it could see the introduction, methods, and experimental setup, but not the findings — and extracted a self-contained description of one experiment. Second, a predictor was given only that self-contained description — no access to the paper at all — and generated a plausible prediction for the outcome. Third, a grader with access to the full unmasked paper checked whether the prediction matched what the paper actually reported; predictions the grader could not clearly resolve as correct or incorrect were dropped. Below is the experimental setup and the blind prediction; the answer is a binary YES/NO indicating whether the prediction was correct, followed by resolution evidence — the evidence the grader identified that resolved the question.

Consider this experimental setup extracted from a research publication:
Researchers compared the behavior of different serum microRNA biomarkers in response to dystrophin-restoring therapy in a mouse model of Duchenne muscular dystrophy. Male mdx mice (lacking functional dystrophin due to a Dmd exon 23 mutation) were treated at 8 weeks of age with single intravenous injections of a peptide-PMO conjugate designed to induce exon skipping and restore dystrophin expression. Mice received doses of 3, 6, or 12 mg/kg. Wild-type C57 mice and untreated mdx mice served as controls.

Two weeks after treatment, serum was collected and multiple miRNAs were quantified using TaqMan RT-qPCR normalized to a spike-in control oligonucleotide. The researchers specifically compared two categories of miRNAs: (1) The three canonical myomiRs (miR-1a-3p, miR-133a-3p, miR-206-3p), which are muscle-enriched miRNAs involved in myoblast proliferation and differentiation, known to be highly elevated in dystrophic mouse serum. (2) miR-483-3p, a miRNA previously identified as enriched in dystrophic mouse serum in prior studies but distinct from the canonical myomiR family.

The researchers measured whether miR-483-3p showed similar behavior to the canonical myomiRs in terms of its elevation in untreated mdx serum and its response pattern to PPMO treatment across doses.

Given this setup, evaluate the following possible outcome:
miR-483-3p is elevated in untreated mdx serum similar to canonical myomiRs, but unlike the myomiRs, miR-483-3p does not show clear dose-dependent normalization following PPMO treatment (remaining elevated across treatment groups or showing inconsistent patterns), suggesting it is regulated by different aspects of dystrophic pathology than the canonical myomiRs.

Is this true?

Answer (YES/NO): NO